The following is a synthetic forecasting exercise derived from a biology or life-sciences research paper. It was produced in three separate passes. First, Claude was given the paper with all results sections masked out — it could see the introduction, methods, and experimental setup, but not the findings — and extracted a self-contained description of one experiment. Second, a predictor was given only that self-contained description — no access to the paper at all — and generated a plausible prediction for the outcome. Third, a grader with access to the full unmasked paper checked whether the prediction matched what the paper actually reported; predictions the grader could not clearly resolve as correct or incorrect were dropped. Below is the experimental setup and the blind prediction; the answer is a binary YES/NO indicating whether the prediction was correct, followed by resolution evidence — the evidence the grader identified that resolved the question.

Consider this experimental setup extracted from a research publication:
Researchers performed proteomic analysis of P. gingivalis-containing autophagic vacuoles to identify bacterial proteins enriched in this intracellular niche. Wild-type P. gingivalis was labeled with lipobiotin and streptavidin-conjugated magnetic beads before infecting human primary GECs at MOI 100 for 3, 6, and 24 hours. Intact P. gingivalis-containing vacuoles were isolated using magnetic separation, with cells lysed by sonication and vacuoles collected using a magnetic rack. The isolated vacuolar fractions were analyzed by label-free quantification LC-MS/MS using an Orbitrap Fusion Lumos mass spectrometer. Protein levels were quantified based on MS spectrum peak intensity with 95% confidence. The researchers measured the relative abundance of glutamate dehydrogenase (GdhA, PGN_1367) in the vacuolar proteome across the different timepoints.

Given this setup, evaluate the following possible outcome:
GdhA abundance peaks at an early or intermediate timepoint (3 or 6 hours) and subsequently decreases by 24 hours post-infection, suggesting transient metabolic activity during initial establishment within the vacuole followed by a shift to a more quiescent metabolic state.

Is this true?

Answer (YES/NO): YES